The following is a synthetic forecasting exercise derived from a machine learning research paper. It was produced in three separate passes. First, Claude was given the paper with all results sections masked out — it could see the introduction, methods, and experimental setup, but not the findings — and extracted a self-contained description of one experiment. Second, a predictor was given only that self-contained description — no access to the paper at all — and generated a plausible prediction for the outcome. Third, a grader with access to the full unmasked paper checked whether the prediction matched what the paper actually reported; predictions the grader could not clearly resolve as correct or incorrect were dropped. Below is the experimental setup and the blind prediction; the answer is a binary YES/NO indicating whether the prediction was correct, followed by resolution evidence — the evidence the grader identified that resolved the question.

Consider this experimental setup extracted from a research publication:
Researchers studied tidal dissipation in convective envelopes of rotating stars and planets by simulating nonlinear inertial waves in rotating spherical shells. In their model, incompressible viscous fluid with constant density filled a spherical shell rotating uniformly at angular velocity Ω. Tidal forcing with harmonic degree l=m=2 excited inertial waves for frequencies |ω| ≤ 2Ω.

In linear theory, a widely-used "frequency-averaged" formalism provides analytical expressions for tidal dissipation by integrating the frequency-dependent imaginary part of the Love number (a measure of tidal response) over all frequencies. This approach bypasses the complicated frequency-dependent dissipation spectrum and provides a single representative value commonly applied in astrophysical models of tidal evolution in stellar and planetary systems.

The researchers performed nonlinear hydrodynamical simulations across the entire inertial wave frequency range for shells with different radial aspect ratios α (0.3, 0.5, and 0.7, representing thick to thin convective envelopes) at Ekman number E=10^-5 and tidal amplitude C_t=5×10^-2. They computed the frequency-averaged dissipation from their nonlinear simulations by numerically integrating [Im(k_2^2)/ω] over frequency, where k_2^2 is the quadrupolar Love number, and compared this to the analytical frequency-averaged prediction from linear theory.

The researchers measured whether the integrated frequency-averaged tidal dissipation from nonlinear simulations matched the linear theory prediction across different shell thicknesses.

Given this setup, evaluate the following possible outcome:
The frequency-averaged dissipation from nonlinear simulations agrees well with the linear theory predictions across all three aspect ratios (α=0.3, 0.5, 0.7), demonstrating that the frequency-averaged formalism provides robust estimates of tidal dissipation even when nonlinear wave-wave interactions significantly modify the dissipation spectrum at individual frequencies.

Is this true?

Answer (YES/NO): YES